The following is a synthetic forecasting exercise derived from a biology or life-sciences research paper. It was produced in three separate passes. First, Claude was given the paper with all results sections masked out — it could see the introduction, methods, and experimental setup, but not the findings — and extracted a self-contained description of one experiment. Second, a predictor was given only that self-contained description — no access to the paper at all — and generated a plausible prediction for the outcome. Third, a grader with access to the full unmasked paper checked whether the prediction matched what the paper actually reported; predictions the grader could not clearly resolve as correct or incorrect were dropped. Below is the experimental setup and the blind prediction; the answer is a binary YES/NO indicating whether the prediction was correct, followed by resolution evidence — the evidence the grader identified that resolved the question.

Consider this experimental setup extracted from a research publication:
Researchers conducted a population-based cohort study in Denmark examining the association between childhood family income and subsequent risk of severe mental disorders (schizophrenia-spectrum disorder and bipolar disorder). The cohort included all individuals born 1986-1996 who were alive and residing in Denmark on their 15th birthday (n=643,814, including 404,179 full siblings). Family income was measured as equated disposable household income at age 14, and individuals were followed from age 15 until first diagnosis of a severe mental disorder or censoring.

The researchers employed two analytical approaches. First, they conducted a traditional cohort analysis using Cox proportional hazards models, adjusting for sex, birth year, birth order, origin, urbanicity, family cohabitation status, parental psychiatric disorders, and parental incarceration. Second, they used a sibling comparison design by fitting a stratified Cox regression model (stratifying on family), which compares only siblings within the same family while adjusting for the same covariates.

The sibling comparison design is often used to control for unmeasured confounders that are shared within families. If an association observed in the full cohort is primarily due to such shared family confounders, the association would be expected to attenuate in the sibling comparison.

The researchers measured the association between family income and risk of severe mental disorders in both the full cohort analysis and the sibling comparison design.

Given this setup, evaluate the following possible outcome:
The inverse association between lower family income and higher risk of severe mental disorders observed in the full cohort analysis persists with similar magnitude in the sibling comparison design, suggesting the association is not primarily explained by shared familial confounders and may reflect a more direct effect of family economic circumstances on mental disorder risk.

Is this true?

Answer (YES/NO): NO